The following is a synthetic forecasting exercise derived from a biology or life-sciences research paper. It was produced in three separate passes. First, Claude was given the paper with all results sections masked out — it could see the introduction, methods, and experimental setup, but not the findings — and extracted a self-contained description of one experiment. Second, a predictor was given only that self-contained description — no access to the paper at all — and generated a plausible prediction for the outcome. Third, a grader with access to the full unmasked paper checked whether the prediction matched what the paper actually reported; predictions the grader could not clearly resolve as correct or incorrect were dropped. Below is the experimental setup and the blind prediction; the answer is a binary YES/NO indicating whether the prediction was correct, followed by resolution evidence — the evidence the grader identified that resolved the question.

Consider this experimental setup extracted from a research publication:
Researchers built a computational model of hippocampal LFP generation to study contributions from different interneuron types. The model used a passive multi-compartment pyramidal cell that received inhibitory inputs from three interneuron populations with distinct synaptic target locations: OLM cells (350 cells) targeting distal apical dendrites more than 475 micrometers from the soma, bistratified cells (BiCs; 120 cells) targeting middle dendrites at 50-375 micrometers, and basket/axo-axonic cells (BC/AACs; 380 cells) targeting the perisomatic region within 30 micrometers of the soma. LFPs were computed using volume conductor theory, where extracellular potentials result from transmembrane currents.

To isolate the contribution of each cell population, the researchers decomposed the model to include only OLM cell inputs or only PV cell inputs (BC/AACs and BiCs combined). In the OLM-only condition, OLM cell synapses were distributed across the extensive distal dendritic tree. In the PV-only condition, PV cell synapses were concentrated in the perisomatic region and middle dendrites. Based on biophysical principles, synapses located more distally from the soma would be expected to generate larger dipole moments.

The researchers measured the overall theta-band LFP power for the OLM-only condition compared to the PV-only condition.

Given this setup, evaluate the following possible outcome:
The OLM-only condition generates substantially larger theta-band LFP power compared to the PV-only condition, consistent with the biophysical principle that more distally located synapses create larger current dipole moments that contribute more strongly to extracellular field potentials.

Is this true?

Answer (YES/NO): NO